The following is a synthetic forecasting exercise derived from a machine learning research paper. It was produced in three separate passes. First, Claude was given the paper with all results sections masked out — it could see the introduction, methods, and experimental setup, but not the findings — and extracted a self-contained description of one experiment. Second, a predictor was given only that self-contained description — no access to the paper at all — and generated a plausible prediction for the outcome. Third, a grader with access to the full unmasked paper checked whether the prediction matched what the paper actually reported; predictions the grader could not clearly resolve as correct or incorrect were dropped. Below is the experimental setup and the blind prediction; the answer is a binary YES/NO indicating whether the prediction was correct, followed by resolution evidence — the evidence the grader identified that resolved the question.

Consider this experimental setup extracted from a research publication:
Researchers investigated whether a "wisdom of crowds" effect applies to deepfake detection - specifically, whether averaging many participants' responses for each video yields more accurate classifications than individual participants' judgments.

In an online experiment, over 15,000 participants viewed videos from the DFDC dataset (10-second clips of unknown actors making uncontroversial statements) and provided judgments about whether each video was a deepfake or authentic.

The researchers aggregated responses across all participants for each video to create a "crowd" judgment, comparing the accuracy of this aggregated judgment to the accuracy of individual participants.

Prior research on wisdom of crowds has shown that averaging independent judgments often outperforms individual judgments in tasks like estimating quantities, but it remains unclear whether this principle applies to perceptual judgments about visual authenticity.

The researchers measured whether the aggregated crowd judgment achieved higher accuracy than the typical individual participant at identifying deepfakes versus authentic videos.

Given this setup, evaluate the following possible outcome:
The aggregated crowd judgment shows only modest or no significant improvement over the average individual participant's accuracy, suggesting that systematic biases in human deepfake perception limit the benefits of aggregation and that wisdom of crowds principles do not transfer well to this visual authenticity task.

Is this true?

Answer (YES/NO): NO